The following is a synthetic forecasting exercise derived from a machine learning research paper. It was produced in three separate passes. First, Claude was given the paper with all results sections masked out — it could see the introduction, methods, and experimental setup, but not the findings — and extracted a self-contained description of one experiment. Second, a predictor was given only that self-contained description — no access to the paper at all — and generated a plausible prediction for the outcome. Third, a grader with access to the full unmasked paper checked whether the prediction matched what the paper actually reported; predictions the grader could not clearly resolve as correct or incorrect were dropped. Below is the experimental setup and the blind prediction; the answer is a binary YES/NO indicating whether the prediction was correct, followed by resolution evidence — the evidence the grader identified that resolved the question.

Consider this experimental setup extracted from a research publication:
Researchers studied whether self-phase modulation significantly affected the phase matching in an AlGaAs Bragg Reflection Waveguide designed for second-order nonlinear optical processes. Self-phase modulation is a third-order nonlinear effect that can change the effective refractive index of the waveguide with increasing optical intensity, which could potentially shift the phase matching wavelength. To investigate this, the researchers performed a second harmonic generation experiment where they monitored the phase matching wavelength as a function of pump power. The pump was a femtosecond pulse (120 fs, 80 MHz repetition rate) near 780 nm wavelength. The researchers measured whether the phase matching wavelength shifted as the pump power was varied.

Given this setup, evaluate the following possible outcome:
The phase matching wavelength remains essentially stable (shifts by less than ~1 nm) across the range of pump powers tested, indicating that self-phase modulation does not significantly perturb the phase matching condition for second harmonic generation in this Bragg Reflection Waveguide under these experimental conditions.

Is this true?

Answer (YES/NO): YES